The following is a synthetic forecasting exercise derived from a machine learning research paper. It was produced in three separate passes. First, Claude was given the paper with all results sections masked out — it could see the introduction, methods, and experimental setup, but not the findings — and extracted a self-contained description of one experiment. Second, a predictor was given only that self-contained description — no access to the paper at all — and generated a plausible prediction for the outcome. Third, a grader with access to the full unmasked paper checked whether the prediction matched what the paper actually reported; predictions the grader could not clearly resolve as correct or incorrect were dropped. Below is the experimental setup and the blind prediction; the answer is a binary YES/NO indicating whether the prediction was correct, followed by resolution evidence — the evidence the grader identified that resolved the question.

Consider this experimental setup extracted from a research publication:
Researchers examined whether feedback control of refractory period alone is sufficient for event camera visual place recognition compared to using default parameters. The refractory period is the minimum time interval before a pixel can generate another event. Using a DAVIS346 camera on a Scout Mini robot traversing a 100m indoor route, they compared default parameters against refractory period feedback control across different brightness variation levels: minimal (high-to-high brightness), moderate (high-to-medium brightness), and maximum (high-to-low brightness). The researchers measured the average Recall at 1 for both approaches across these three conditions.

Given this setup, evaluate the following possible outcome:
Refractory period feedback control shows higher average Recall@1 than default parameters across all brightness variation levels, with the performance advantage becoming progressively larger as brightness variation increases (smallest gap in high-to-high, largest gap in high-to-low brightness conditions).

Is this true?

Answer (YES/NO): NO